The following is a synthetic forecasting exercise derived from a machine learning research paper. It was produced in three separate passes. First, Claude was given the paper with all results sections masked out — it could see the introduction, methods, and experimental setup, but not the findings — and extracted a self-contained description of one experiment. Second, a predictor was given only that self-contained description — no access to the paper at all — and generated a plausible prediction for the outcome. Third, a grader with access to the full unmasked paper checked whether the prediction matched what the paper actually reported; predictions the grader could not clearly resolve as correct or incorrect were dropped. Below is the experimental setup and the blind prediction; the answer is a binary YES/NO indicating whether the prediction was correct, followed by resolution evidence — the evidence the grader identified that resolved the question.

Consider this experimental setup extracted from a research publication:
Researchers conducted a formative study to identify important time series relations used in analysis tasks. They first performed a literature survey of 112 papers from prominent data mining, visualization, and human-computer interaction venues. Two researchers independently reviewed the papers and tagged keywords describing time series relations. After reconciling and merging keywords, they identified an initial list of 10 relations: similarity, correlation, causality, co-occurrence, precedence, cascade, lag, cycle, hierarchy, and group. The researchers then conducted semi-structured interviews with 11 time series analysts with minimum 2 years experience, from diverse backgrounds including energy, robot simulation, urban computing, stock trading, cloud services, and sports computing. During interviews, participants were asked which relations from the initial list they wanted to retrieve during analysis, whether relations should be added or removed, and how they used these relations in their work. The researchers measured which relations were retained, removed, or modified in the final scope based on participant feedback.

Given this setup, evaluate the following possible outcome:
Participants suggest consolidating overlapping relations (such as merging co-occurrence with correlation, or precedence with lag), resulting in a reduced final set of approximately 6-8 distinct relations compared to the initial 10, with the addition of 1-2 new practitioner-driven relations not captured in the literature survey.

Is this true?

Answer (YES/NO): NO